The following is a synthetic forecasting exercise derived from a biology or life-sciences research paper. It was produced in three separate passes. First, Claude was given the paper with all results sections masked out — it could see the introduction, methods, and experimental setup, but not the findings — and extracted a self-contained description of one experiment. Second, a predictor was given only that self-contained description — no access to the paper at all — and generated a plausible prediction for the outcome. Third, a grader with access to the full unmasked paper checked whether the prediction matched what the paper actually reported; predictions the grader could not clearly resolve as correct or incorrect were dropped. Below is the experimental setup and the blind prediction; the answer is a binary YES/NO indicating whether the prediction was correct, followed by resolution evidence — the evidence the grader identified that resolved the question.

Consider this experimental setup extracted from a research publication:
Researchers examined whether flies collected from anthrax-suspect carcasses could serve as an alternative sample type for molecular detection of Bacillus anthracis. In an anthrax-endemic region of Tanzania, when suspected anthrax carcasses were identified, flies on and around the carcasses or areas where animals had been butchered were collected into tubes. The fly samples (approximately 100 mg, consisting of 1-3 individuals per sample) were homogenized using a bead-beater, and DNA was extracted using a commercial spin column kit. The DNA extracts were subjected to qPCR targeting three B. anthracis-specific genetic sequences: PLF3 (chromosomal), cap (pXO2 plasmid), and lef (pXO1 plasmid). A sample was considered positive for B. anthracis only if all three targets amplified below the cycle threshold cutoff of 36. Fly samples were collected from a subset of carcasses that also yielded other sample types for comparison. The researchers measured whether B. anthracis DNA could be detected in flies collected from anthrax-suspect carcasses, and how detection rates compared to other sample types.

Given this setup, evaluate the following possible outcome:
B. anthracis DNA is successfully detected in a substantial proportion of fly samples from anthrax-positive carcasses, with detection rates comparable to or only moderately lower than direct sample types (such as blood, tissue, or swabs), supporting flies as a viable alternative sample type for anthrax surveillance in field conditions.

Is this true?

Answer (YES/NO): NO